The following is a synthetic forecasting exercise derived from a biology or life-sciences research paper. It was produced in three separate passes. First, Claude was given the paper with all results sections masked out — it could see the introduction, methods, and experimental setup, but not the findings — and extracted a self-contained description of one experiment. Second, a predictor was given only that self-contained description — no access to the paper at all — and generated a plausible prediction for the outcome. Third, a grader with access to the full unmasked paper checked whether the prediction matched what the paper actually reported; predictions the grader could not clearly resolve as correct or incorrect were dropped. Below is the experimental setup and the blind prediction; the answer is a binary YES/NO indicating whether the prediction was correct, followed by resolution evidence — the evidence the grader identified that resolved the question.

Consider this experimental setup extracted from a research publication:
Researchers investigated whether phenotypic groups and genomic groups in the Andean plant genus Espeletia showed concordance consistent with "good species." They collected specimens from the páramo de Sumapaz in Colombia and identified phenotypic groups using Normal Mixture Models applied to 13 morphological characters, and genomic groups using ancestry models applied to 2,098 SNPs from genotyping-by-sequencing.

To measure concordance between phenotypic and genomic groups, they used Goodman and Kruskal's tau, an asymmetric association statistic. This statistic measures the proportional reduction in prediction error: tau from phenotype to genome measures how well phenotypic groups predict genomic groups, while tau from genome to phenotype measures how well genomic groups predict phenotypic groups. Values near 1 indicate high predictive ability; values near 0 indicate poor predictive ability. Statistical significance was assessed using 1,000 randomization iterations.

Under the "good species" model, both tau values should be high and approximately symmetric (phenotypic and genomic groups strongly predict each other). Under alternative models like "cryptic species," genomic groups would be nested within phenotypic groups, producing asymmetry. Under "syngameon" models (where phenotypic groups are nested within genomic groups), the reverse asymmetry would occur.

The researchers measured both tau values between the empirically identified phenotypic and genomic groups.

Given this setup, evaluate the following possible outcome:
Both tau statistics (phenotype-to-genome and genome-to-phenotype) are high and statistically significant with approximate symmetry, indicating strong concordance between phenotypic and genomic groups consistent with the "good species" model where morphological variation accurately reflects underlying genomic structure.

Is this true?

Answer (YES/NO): NO